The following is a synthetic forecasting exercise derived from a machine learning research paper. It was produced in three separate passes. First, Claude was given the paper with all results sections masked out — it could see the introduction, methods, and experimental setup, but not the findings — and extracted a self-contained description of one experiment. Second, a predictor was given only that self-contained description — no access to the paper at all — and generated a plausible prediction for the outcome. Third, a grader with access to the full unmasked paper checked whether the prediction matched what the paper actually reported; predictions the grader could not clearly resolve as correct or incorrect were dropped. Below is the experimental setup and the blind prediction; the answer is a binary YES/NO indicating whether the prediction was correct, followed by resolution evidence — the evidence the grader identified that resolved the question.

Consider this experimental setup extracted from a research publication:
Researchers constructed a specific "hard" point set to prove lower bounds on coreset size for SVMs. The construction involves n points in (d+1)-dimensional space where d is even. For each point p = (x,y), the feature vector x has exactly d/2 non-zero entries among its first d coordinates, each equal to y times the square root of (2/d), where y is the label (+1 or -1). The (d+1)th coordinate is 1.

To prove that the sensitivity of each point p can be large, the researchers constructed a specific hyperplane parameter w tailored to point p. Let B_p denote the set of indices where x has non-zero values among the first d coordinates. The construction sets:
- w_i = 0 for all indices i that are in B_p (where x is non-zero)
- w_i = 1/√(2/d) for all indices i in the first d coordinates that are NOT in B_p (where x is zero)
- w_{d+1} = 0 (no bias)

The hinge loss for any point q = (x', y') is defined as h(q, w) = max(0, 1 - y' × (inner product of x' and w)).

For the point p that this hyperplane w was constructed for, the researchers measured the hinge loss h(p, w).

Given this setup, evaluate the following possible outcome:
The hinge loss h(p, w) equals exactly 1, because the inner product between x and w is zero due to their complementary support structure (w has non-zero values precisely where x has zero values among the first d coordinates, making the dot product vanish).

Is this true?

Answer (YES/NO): YES